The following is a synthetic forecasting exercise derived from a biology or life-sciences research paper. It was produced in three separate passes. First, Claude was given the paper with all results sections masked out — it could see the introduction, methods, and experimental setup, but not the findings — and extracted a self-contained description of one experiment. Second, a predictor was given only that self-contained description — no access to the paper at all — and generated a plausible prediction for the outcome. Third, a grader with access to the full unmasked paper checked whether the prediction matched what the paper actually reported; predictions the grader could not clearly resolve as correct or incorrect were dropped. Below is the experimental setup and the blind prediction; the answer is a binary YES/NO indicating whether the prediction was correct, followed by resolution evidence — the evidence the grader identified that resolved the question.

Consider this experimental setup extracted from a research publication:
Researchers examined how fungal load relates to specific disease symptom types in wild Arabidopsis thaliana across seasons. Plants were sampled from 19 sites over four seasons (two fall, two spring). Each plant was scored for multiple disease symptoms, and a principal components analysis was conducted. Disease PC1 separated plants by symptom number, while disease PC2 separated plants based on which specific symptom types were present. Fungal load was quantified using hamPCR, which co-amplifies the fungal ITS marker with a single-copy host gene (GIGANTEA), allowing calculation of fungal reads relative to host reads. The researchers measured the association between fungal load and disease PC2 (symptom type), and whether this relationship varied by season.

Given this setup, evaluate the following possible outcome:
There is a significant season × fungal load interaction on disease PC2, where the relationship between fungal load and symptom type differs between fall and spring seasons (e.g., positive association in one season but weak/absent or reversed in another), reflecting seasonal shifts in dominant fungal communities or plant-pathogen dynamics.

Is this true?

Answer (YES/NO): YES